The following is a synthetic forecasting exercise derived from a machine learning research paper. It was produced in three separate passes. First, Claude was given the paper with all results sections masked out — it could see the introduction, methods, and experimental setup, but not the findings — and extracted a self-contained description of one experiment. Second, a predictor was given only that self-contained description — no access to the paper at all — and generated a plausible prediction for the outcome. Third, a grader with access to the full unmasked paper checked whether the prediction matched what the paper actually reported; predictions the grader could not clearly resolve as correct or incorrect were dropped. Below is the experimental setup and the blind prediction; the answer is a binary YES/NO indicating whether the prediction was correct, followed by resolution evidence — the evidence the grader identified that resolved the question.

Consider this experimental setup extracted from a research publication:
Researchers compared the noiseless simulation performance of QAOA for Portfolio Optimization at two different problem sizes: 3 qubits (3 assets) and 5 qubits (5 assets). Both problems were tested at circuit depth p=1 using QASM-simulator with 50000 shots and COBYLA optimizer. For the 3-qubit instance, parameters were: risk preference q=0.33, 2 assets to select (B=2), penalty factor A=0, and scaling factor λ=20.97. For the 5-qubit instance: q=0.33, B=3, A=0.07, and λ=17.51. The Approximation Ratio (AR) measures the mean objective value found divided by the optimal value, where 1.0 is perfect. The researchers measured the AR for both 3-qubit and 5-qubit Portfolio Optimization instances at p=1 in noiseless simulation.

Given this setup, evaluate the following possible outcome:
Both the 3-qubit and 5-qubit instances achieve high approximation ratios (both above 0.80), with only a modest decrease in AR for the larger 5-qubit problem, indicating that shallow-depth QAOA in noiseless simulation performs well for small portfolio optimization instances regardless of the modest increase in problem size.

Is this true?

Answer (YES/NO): NO